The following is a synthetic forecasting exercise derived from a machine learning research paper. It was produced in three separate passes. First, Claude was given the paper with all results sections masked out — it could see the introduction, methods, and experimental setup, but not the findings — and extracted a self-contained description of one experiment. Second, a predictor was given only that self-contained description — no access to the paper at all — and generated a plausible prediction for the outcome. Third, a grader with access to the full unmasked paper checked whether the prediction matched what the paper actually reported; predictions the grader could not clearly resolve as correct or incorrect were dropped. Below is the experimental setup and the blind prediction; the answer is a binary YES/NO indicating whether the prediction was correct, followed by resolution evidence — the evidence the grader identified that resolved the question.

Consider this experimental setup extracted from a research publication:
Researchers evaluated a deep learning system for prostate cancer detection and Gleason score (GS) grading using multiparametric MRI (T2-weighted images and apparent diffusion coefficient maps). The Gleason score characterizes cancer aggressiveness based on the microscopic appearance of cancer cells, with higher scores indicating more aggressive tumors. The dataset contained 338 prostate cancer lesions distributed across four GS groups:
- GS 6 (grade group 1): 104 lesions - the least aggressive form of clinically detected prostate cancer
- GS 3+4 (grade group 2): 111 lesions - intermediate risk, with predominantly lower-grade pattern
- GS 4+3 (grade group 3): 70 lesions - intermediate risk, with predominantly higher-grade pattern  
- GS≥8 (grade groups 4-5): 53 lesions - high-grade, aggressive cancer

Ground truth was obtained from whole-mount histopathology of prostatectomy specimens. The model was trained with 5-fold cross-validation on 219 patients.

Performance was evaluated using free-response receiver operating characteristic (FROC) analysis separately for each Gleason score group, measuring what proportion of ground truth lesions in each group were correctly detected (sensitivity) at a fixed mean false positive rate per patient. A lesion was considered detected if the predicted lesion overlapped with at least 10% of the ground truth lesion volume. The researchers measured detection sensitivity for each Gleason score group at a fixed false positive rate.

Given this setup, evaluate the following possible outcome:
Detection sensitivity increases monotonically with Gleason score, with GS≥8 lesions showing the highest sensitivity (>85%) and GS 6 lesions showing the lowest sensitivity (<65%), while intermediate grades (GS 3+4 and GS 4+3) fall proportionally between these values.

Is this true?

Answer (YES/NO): NO